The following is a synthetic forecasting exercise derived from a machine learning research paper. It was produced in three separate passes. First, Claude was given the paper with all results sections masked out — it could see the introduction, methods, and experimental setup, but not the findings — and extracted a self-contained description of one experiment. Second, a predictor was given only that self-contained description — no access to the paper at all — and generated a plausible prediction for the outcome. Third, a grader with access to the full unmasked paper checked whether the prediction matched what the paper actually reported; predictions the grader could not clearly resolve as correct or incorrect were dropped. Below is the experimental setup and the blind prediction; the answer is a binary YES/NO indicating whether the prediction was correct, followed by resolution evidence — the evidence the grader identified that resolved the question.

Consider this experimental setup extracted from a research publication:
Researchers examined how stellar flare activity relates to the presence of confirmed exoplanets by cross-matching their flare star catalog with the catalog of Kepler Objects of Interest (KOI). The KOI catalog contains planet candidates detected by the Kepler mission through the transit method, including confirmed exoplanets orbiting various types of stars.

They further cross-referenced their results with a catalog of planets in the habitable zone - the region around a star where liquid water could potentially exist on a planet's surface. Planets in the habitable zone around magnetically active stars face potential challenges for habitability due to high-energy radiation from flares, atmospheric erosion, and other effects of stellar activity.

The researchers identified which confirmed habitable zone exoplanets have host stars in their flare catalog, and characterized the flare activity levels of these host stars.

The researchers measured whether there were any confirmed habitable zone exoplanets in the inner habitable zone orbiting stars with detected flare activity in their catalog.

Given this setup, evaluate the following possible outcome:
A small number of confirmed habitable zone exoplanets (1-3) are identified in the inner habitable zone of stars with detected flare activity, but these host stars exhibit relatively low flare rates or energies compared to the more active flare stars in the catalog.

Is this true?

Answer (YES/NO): NO